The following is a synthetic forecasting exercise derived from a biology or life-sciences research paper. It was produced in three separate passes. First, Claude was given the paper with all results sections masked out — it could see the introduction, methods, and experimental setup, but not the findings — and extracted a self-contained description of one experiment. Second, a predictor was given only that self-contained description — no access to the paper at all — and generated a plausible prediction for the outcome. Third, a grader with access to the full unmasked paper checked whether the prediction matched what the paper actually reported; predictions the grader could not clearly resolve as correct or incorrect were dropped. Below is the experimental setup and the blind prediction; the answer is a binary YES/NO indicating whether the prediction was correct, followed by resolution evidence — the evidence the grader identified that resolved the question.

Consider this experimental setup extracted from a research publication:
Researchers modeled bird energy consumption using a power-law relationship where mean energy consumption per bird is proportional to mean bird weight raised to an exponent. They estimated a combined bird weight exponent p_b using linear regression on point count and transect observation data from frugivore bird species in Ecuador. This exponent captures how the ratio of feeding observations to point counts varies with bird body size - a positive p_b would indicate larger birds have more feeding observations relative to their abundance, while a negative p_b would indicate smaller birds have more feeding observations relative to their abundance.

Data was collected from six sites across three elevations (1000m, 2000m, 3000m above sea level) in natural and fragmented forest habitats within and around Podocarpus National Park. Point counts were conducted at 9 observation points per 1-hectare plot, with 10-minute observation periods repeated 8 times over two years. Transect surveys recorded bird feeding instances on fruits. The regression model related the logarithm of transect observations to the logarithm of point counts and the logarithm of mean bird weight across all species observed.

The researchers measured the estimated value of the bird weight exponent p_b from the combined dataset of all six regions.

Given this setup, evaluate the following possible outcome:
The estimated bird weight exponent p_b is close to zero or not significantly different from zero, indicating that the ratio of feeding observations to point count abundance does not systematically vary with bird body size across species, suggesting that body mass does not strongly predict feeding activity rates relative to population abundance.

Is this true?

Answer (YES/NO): NO